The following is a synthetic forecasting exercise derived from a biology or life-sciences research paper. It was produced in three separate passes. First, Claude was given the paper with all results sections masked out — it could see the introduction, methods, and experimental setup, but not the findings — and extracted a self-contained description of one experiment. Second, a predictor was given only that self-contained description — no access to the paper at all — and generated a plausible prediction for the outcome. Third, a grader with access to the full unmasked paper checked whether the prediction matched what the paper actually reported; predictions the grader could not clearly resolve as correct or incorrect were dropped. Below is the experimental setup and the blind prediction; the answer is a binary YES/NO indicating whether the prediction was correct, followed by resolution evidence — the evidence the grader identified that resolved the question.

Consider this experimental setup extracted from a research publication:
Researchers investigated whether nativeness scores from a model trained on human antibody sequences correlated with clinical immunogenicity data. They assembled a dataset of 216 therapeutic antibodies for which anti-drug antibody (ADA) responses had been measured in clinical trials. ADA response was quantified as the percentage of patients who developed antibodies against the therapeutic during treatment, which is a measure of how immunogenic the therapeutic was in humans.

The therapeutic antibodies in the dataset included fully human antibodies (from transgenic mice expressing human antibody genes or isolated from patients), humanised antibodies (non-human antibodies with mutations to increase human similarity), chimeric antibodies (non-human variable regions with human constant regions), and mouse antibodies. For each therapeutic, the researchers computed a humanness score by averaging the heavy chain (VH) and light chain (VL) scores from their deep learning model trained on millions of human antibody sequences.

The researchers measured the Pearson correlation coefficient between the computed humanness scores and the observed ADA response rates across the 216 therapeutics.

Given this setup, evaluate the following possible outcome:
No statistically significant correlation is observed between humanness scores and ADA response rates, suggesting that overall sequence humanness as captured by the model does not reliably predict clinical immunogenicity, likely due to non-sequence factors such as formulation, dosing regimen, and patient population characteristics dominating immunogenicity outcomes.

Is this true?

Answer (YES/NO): NO